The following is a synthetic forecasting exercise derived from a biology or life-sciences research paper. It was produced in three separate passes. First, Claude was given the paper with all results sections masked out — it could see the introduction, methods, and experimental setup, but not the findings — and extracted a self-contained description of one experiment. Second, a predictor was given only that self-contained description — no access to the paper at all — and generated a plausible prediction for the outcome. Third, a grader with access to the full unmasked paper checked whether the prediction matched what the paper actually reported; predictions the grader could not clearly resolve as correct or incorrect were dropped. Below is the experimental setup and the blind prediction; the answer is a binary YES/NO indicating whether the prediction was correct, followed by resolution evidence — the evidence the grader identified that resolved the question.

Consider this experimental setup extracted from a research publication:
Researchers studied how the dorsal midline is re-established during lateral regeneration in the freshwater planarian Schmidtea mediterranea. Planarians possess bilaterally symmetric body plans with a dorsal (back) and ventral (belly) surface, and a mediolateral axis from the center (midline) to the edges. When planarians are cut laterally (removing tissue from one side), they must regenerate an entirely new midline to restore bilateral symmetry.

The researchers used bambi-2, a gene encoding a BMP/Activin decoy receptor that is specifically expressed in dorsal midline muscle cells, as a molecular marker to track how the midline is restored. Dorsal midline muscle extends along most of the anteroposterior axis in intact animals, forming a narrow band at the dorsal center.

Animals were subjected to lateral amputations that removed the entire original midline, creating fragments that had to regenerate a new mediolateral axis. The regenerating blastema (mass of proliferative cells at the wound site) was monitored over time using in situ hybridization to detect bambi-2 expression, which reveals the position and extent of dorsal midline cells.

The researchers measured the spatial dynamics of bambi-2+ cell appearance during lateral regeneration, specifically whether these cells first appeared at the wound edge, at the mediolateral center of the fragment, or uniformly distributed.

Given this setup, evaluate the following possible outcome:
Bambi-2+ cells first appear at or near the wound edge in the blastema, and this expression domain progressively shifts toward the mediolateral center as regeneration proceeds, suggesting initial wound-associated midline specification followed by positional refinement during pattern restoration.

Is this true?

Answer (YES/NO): YES